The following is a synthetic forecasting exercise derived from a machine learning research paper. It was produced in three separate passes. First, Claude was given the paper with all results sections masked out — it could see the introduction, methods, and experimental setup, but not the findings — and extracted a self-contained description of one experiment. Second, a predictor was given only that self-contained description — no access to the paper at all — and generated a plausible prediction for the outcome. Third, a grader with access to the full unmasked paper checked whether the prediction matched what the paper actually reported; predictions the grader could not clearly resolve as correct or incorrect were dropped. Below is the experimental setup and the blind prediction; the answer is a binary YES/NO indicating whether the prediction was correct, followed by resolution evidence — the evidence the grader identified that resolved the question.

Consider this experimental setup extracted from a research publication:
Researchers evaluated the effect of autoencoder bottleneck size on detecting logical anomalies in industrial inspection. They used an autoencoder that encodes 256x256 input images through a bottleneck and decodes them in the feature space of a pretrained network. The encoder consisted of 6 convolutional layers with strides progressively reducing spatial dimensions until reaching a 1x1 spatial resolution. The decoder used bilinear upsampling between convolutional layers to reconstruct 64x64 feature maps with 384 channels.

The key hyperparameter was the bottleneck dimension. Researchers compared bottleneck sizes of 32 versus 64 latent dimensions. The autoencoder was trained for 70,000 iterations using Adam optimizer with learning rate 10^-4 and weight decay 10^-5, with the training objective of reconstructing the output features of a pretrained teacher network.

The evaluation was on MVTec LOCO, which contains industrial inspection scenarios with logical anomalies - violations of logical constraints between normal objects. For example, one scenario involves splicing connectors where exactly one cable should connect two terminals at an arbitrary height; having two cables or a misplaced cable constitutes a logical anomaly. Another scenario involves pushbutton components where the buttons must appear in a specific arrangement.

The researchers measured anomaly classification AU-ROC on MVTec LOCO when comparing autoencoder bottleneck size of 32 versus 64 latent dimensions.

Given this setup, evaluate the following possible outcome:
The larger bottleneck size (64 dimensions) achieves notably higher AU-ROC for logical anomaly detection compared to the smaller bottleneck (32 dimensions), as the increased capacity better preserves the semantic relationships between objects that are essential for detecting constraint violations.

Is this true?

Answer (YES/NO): NO